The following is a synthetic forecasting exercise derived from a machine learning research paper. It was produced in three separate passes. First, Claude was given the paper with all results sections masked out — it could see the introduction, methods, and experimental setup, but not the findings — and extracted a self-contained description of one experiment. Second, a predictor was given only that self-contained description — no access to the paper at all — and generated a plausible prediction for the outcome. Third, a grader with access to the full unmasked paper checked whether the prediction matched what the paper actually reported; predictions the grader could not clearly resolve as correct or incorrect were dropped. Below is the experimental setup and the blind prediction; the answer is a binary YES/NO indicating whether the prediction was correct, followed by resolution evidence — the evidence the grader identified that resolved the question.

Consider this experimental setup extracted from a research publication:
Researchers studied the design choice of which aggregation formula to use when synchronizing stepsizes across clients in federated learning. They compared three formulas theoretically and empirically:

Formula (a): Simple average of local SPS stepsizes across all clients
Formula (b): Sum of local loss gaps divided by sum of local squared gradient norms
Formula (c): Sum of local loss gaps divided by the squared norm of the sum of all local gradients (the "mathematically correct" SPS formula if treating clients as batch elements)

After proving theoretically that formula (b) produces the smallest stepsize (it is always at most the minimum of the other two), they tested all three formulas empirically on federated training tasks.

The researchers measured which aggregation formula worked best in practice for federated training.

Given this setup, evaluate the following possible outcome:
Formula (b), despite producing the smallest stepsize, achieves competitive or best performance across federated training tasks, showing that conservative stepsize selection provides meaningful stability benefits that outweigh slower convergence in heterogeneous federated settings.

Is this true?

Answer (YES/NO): NO